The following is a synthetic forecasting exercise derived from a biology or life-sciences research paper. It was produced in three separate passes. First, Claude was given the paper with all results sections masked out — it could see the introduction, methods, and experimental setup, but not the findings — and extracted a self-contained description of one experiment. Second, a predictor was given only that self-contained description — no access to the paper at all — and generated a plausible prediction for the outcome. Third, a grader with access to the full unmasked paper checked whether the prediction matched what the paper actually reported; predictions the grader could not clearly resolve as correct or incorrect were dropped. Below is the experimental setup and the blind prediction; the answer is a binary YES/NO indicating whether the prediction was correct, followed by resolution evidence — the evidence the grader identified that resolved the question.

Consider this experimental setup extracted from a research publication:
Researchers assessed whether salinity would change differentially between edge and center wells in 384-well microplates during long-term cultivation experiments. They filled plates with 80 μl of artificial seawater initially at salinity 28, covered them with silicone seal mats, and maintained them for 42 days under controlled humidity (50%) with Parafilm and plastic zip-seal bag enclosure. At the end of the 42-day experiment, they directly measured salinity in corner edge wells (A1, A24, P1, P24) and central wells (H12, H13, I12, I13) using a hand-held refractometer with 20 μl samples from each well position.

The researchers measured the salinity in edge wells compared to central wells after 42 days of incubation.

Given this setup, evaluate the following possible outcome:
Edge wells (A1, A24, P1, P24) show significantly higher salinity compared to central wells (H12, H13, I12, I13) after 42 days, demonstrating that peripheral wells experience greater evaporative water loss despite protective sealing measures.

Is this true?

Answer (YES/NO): YES